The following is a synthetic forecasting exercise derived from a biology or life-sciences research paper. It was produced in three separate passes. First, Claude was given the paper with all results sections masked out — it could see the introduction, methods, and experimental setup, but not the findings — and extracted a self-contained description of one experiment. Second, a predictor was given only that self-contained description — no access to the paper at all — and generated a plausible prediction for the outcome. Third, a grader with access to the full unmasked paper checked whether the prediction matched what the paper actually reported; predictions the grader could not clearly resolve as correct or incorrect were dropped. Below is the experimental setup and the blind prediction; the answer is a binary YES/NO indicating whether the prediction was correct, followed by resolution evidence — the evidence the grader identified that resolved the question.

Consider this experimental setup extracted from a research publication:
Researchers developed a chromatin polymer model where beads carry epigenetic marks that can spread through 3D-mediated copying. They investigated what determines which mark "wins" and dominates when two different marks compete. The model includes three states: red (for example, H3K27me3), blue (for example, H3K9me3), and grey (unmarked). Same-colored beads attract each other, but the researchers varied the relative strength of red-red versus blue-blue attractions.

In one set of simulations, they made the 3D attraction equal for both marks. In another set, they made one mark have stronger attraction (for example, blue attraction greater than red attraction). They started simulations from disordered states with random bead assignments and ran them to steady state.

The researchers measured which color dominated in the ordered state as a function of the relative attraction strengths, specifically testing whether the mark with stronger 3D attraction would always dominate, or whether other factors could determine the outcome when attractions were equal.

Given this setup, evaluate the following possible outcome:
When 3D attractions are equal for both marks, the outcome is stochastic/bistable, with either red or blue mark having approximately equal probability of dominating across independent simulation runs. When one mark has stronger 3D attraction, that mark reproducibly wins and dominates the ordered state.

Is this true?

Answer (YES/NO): YES